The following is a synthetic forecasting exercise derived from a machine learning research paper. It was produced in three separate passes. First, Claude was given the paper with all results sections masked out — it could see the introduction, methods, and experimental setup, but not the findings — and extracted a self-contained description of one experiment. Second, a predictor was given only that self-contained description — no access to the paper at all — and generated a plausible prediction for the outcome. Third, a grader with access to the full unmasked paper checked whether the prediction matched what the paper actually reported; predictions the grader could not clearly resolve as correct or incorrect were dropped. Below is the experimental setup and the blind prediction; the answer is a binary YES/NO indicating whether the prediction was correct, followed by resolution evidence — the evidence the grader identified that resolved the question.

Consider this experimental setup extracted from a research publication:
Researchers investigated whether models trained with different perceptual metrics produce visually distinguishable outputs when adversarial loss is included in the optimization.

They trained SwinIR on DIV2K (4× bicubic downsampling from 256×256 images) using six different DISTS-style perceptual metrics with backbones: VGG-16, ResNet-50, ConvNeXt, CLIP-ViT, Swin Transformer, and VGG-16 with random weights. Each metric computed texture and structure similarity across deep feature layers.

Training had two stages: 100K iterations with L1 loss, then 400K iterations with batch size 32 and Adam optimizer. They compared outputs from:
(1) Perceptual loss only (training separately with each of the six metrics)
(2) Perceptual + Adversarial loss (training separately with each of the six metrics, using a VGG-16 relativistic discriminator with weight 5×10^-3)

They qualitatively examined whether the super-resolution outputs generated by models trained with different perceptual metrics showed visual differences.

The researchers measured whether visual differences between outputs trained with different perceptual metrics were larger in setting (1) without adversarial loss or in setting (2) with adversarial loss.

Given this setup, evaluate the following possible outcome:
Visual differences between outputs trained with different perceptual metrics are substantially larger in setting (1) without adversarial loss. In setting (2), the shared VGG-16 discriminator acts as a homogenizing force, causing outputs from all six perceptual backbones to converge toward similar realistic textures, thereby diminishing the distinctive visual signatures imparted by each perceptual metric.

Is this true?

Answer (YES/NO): YES